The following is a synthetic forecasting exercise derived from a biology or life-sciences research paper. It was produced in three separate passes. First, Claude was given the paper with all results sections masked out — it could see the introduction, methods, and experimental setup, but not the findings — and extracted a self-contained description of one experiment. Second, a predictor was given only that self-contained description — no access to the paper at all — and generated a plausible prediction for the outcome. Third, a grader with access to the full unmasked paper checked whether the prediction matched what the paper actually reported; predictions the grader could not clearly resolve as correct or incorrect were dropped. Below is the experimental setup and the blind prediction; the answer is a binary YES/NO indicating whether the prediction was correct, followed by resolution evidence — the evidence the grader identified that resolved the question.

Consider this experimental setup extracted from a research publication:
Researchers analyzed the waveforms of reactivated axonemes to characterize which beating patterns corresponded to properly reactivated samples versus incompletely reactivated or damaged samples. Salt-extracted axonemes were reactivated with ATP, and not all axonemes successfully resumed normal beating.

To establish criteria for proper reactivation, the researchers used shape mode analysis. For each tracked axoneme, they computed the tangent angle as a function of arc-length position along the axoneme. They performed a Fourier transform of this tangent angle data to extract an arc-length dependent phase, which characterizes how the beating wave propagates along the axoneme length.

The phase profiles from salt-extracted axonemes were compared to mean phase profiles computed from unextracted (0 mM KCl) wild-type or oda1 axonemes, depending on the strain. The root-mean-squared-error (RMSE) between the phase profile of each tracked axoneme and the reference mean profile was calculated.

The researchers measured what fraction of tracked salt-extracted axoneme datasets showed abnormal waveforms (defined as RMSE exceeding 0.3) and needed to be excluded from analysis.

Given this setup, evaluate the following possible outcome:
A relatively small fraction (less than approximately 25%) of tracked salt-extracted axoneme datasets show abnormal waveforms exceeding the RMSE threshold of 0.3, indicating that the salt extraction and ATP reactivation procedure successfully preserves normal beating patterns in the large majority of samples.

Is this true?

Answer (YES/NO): YES